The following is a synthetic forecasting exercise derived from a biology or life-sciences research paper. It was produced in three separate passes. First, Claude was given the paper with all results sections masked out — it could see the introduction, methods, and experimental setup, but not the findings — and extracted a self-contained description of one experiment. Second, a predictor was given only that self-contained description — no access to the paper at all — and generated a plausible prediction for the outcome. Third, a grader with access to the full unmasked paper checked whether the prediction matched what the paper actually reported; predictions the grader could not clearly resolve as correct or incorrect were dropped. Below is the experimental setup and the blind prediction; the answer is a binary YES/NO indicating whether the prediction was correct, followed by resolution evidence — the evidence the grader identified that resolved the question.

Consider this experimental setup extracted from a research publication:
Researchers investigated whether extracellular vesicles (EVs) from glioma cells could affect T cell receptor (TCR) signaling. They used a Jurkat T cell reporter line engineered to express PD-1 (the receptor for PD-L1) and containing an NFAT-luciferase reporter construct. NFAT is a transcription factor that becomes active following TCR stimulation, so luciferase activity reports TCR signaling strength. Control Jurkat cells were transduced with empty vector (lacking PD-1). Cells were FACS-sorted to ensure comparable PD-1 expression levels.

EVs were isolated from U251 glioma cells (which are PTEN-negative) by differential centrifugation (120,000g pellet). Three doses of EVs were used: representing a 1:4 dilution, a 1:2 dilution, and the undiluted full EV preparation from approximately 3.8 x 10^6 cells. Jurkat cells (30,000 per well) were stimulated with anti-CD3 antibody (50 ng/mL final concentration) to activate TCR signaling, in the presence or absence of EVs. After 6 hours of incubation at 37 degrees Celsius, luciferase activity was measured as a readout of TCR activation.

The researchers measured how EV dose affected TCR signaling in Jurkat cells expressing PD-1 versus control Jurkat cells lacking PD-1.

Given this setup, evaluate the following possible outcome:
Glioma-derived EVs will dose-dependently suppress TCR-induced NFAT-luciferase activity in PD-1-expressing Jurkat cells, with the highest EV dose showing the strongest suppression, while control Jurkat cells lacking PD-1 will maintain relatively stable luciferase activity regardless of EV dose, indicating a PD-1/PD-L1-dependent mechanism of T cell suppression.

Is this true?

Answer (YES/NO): YES